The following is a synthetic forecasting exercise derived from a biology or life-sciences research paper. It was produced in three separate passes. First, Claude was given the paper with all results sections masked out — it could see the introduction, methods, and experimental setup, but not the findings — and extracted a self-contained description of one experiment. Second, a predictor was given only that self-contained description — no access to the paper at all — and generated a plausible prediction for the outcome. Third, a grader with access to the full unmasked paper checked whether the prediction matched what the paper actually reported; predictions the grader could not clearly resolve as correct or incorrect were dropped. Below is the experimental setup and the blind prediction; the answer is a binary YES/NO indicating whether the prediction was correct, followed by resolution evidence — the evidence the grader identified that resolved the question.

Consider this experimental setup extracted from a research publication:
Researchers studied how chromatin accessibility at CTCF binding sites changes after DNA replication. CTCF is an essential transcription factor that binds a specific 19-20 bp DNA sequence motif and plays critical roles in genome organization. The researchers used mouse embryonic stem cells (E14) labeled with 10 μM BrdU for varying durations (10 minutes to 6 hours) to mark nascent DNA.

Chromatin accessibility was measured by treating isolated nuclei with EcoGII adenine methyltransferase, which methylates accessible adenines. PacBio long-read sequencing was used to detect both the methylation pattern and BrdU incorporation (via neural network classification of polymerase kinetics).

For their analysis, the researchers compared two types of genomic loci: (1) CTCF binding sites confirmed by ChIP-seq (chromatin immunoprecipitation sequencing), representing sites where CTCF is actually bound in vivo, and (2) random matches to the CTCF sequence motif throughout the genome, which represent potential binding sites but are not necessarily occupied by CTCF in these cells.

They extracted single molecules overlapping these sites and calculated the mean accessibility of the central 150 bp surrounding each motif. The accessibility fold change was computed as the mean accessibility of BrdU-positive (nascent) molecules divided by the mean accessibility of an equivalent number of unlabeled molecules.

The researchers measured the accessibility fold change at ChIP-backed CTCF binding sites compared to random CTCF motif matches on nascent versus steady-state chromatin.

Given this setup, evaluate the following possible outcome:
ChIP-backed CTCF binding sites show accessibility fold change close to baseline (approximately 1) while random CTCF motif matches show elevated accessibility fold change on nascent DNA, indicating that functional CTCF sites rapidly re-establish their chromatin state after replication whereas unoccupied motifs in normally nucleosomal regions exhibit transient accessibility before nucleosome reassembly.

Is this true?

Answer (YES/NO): YES